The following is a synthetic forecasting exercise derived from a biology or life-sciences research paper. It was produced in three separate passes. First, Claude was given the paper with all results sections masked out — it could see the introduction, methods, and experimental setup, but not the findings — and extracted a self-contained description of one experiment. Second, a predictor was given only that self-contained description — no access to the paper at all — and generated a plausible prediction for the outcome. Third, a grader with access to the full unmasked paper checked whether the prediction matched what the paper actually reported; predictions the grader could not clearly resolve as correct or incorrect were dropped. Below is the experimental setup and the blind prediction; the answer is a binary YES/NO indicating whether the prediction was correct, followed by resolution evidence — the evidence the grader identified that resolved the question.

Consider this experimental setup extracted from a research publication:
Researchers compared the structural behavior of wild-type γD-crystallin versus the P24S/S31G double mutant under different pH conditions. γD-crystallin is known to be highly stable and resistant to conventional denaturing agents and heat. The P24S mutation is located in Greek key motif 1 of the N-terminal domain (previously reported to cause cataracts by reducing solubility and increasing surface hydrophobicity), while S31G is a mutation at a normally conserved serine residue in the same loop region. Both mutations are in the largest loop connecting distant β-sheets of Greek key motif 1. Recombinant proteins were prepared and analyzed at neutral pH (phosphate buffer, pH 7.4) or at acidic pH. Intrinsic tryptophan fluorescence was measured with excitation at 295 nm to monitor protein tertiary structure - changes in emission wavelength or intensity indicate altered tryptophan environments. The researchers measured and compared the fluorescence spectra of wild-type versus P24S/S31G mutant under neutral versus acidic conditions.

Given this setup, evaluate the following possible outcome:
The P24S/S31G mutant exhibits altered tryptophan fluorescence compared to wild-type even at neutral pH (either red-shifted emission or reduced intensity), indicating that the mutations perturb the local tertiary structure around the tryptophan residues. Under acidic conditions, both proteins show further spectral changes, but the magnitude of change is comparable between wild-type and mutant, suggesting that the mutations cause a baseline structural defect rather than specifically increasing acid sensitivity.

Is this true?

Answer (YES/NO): NO